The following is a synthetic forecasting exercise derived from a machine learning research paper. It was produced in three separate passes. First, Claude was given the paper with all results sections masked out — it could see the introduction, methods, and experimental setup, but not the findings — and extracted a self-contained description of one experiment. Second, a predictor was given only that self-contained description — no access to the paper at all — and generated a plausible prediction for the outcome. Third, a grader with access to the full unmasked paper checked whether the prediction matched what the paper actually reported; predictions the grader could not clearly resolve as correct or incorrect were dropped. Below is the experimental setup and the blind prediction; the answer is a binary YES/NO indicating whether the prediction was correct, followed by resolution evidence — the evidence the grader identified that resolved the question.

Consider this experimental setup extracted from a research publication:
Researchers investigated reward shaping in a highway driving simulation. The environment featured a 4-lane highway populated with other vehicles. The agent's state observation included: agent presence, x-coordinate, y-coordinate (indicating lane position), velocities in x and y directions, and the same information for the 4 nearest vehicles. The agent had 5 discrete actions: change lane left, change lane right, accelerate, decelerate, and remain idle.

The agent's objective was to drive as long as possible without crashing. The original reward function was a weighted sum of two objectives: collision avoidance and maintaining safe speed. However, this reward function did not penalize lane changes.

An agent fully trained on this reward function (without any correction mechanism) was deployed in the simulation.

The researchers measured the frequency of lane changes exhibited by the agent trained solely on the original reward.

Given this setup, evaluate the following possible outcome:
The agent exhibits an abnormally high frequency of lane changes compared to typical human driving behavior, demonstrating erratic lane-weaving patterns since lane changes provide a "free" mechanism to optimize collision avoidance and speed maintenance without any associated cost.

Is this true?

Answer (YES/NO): YES